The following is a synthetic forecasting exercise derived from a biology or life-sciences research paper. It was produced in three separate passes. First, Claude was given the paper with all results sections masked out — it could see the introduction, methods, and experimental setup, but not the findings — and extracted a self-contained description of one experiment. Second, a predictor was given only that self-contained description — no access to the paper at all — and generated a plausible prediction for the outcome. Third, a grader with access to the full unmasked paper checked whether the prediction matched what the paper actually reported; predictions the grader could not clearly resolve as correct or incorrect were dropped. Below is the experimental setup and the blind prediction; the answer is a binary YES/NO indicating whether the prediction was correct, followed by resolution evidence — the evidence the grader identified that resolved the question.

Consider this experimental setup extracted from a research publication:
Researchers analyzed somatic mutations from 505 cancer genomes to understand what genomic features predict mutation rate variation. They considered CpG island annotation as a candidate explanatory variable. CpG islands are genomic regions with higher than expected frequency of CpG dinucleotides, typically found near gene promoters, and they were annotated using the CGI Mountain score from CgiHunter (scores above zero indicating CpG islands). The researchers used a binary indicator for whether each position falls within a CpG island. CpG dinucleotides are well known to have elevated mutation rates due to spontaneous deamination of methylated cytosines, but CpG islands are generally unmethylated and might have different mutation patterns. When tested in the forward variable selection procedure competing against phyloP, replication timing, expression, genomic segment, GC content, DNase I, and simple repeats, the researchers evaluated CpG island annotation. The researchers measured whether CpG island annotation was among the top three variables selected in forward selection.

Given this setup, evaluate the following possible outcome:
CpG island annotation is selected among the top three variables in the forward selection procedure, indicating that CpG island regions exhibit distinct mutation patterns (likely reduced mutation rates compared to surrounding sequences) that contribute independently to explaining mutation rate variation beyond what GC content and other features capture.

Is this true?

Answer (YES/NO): NO